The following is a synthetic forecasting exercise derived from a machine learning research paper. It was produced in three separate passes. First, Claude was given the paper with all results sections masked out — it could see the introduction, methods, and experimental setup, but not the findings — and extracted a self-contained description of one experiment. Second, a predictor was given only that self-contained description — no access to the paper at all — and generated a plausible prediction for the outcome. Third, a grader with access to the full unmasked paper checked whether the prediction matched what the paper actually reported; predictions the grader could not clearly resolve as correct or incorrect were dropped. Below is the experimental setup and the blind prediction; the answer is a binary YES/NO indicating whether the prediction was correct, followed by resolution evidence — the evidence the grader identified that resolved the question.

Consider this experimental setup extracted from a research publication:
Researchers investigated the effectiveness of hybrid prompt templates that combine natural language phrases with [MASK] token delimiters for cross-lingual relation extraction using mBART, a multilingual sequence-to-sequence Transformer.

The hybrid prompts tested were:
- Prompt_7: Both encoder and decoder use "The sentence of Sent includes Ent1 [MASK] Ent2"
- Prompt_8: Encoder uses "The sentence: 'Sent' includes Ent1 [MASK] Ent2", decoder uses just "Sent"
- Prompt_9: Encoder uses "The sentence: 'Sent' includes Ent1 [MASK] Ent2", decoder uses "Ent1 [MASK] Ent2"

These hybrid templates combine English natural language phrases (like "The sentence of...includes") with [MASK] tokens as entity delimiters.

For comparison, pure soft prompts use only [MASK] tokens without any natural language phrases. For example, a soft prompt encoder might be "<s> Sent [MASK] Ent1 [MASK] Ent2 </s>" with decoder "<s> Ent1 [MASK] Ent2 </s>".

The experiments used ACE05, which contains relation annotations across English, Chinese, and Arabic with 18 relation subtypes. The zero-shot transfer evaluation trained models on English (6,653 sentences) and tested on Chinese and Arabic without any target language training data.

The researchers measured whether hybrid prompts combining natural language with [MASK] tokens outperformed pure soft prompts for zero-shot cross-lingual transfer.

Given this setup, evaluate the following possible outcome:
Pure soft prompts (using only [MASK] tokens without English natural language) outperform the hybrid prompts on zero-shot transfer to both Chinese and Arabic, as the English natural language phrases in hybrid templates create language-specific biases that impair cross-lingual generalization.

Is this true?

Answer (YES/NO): NO